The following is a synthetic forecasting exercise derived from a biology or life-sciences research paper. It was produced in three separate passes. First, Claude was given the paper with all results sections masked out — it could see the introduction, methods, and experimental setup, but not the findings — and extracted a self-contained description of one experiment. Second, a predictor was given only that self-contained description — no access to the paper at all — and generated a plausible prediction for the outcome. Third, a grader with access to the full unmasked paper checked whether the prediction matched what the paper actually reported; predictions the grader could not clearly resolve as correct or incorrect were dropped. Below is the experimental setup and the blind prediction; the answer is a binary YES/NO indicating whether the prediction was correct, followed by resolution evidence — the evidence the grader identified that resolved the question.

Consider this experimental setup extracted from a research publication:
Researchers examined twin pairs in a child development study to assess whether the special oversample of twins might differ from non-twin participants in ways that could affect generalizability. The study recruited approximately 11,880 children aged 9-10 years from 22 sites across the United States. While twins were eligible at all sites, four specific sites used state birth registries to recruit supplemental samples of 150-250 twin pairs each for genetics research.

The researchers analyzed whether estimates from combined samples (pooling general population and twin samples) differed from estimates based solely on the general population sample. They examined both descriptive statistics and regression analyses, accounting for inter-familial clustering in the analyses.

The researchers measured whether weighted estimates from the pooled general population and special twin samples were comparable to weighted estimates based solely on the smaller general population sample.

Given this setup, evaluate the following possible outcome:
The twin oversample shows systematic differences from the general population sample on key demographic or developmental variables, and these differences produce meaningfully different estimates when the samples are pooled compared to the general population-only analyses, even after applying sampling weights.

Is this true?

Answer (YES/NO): NO